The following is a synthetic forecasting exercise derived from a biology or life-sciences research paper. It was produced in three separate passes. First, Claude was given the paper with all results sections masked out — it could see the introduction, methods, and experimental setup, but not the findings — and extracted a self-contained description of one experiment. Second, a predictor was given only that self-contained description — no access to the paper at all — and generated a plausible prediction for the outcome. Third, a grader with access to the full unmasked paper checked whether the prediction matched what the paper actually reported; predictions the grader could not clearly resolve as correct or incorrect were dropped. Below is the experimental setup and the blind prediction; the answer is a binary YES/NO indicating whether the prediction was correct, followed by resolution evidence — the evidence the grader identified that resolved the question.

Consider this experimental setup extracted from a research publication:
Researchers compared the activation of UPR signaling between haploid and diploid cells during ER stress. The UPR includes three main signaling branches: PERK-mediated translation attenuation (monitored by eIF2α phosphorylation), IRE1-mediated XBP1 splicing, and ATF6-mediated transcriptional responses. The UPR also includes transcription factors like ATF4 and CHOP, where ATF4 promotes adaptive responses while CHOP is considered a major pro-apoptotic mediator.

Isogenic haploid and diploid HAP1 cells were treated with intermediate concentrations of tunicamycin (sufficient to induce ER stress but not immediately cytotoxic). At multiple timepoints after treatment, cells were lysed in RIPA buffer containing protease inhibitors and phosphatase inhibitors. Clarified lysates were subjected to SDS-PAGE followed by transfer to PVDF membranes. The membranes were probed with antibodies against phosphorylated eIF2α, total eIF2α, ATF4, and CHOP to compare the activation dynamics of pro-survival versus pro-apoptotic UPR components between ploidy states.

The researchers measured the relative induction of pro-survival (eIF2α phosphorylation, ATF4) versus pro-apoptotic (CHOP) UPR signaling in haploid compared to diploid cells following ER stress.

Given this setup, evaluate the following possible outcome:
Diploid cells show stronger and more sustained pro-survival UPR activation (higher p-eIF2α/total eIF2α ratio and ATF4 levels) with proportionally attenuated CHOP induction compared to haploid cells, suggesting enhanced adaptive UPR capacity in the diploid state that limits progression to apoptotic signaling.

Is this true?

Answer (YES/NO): NO